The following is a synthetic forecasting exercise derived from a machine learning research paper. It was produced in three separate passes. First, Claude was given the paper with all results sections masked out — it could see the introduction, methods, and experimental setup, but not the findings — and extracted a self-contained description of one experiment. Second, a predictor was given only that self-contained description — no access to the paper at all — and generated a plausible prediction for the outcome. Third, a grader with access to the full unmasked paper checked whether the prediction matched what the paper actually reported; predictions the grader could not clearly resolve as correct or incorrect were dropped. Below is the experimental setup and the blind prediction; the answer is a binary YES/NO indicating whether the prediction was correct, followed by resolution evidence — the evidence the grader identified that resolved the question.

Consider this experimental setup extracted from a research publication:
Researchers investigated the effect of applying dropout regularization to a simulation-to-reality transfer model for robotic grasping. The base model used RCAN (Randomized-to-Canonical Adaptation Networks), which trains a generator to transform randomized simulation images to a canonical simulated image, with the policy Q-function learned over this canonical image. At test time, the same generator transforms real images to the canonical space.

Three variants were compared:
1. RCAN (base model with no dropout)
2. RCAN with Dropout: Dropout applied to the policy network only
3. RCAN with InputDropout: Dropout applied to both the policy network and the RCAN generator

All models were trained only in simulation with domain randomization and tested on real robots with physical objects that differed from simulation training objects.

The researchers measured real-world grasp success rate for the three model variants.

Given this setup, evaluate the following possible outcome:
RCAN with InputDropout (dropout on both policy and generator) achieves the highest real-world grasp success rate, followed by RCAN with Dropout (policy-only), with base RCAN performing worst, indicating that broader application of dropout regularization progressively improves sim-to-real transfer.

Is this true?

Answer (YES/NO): NO